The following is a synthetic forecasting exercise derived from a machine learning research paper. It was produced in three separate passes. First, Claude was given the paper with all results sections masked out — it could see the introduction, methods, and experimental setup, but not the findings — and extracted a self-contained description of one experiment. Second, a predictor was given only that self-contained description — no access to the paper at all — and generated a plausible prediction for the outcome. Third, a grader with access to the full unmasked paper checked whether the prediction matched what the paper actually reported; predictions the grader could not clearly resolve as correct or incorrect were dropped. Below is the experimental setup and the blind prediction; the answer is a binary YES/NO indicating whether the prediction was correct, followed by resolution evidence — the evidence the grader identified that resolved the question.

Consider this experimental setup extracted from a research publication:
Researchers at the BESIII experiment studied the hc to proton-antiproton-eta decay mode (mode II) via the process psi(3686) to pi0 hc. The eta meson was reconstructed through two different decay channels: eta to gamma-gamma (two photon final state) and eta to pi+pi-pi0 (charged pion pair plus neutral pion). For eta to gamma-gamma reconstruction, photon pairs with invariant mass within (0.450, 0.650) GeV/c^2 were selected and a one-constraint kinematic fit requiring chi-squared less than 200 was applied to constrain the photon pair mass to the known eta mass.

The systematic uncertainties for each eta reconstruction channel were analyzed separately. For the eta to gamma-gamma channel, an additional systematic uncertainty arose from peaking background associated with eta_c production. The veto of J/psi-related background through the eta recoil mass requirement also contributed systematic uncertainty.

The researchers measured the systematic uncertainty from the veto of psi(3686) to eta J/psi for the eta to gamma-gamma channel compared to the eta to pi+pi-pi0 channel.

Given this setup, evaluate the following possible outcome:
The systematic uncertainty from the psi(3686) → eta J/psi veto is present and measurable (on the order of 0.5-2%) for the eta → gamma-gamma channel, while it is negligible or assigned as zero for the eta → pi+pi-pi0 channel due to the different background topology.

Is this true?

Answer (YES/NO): NO